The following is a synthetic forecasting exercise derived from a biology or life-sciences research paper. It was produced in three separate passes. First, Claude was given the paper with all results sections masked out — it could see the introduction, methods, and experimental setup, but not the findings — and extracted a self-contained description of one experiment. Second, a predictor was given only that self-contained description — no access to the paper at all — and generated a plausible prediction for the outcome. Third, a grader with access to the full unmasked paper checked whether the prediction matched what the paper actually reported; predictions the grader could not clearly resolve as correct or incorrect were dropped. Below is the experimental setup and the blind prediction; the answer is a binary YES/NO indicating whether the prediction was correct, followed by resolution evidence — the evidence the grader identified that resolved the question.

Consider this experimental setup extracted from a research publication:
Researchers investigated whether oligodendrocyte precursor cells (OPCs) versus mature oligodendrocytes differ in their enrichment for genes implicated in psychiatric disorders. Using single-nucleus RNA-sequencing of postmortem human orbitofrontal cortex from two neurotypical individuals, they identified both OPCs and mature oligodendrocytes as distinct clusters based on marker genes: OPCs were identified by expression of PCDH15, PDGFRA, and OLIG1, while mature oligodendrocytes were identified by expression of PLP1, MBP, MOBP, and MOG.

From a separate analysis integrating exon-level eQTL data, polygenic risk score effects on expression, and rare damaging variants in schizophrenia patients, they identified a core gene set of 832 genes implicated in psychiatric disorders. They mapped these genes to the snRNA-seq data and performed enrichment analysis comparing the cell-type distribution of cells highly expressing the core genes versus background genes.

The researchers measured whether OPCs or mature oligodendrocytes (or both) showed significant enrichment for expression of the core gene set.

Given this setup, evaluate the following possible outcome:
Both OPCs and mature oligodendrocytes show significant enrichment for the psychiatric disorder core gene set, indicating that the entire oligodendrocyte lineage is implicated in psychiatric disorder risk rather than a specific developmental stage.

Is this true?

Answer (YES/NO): NO